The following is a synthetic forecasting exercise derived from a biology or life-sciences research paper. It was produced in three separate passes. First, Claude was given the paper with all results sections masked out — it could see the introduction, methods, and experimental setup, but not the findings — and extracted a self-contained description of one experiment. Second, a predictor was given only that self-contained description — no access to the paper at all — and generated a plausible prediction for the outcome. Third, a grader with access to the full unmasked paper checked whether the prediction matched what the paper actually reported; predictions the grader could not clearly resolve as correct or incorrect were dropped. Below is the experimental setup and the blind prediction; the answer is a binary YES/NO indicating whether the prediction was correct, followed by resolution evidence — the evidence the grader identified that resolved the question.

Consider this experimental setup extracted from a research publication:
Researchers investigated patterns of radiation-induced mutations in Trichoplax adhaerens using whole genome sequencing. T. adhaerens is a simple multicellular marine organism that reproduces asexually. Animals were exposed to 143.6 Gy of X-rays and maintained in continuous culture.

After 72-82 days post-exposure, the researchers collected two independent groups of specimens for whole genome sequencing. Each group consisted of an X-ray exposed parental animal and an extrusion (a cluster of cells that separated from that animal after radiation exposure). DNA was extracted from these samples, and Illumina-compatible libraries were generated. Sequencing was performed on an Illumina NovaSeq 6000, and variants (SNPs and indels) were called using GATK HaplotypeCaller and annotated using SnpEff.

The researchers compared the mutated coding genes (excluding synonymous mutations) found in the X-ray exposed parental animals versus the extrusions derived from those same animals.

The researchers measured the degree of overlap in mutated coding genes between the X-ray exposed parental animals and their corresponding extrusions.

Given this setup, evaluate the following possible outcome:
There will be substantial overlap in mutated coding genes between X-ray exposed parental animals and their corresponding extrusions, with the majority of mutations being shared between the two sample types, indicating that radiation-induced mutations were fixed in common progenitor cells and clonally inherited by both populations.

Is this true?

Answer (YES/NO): NO